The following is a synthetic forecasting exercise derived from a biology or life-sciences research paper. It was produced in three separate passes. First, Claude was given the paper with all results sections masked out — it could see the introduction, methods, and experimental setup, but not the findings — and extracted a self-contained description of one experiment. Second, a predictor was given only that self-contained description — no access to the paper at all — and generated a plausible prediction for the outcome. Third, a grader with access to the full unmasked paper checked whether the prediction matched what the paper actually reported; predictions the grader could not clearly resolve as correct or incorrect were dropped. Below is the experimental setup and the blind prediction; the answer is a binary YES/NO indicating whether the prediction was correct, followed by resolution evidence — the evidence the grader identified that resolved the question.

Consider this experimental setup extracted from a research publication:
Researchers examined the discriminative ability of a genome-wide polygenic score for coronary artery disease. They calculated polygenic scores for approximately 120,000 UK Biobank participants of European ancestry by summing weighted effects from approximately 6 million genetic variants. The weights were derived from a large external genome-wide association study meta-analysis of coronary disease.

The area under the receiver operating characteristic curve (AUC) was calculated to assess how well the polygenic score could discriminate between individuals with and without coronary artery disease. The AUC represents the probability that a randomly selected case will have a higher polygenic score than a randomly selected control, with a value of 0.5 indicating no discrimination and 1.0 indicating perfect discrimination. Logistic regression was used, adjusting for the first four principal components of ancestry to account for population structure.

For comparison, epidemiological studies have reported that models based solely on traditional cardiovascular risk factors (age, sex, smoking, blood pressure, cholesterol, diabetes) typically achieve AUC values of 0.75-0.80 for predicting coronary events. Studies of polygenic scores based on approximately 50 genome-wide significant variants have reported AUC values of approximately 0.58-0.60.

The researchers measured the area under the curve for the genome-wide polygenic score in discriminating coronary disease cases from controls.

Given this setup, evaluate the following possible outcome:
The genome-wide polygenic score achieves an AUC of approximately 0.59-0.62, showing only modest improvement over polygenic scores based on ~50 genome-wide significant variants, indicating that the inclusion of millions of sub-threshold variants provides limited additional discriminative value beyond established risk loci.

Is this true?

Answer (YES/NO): NO